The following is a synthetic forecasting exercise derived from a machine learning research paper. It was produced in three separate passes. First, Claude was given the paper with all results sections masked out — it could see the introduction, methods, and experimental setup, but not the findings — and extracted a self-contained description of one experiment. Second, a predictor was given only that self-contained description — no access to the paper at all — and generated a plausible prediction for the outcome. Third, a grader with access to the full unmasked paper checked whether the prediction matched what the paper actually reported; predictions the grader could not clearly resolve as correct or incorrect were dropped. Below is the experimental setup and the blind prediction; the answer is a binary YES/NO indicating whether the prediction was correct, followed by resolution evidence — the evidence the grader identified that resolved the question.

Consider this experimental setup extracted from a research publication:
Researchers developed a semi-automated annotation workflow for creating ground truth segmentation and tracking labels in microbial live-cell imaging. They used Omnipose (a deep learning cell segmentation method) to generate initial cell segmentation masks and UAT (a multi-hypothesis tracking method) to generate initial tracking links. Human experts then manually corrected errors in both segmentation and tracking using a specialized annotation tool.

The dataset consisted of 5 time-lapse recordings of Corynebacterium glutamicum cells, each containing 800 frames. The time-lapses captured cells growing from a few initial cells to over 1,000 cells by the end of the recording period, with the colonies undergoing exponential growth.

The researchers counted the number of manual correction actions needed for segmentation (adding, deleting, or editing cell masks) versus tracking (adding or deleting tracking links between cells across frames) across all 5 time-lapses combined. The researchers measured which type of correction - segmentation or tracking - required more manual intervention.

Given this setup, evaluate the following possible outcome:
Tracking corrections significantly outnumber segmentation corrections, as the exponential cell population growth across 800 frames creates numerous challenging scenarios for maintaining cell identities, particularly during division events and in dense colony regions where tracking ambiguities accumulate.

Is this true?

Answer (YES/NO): YES